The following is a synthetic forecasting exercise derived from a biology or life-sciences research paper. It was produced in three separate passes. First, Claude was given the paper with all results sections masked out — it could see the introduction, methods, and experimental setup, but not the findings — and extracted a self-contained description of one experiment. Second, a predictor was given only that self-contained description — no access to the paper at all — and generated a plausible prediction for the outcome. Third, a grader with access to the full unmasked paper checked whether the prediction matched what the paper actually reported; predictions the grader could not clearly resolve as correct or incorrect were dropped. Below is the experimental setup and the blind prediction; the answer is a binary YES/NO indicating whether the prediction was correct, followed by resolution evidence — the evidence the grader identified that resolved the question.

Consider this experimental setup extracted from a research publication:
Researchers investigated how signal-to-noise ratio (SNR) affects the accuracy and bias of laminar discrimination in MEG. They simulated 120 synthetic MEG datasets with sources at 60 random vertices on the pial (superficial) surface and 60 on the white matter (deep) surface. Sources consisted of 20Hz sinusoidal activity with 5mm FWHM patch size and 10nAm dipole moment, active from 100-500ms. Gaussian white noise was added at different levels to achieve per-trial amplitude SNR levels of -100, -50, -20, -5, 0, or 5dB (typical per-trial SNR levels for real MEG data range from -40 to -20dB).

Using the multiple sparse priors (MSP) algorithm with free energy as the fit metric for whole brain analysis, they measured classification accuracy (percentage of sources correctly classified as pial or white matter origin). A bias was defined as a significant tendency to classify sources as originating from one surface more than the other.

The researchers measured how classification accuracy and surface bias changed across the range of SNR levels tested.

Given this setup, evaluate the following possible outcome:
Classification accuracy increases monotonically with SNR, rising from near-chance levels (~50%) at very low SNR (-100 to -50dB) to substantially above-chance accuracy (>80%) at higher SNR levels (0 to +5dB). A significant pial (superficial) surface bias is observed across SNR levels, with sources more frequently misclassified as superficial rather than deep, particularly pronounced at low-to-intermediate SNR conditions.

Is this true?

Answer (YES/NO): NO